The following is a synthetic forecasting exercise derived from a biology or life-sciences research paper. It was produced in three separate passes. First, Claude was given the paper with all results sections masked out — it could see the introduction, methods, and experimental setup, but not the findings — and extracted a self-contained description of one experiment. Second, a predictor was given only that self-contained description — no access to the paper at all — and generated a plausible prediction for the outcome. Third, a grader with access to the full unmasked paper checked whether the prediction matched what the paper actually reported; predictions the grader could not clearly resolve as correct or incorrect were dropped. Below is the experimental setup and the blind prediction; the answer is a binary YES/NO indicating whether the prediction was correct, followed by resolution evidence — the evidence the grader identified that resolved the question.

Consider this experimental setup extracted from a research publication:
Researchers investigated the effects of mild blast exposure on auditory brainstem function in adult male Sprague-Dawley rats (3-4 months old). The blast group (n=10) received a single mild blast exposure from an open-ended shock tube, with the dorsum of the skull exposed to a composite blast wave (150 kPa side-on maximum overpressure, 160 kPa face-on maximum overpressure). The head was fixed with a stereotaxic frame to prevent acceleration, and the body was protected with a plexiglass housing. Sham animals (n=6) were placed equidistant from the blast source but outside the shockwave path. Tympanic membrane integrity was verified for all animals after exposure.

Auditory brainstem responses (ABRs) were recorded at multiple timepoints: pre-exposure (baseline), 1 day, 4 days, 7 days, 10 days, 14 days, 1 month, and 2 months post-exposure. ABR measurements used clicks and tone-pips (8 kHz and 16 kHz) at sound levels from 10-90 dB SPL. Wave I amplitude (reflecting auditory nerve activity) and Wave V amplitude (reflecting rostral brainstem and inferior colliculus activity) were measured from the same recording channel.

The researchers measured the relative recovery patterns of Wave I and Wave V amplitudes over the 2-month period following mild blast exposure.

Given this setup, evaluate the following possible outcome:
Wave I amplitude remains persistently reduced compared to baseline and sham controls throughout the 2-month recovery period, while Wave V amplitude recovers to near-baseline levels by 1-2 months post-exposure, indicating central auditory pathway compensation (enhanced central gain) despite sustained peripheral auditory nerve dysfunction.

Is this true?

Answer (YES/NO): NO